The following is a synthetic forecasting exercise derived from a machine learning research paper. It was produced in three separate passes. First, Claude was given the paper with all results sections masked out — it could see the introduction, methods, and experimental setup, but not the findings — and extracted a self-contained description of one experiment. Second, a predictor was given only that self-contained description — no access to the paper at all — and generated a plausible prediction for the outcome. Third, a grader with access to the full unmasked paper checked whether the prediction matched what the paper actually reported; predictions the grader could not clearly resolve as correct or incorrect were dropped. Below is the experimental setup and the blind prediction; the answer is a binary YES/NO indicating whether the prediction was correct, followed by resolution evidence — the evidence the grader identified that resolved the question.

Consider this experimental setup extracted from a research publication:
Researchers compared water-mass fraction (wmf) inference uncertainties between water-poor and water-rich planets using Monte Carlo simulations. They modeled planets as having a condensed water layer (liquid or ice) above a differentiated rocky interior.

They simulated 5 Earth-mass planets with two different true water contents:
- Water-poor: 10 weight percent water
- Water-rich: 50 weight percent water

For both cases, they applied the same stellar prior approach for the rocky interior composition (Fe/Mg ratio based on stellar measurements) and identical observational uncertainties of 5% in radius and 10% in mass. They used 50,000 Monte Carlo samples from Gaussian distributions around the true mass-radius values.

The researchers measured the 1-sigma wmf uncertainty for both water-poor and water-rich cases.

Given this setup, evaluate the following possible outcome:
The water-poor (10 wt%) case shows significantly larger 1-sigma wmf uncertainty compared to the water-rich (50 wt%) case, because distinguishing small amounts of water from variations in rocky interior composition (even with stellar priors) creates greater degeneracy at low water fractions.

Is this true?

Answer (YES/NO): NO